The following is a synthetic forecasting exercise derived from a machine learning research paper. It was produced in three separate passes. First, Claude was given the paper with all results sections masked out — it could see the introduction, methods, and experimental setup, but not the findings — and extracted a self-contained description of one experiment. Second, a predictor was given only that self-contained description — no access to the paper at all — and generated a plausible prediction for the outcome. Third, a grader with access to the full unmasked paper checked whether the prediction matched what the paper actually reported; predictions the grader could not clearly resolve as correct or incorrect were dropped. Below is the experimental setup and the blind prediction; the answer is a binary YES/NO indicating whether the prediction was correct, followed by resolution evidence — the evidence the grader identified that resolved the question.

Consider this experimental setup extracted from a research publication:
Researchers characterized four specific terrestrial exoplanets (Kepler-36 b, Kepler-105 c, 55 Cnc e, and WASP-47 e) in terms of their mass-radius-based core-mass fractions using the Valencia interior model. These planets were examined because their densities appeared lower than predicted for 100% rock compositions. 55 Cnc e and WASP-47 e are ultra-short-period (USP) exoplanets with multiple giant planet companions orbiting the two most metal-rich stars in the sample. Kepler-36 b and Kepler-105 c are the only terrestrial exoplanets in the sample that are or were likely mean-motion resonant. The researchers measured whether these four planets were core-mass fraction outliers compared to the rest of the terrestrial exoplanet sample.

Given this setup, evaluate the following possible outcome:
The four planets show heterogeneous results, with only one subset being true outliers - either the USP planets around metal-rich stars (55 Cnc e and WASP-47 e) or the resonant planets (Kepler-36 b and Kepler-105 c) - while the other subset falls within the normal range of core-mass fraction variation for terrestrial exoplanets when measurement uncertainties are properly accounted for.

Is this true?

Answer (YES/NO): NO